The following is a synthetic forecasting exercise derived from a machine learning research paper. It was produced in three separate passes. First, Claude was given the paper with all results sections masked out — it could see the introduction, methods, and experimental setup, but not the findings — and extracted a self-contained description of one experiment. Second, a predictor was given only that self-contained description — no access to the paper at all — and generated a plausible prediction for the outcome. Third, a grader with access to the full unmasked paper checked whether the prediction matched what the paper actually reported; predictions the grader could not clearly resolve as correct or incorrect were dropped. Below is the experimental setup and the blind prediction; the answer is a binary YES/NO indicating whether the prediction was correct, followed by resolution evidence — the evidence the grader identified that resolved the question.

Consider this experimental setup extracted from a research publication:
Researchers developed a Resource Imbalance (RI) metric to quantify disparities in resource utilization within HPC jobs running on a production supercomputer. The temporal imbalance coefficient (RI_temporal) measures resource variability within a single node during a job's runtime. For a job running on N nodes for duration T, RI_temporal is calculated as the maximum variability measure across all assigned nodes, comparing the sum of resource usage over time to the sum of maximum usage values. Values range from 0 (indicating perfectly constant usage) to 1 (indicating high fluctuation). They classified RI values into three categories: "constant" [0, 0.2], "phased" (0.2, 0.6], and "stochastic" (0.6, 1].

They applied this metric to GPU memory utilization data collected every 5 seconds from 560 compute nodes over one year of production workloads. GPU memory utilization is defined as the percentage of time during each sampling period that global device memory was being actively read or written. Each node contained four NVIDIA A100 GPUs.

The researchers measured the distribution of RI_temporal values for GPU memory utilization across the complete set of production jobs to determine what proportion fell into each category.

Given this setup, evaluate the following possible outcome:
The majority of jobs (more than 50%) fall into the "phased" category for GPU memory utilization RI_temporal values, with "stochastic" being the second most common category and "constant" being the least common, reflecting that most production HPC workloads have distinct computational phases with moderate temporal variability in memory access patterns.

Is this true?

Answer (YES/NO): NO